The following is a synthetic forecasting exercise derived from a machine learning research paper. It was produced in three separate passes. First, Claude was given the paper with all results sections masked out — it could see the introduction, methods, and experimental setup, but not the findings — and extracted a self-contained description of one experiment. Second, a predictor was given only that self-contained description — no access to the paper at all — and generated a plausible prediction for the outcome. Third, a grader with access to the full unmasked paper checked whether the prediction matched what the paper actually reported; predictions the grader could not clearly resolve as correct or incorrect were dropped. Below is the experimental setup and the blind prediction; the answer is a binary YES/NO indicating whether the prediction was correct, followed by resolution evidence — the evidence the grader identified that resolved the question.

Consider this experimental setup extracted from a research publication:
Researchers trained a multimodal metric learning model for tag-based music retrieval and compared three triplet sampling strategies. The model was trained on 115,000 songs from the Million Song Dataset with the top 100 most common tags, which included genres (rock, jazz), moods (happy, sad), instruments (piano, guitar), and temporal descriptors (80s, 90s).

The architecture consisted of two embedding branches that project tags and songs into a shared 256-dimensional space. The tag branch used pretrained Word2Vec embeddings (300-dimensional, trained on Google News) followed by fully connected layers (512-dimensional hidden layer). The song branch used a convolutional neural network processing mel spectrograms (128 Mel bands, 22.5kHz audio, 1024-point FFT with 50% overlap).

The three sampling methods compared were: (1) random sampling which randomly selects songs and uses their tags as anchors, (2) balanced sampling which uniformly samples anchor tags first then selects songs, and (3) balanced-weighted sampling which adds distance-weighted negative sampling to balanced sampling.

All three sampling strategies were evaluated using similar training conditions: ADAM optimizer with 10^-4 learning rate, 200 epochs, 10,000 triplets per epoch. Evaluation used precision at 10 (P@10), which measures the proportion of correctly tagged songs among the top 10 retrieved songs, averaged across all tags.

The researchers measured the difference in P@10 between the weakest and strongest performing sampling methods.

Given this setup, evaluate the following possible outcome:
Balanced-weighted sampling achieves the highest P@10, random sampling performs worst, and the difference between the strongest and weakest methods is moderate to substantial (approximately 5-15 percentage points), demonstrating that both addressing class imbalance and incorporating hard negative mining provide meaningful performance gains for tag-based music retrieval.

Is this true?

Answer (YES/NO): YES